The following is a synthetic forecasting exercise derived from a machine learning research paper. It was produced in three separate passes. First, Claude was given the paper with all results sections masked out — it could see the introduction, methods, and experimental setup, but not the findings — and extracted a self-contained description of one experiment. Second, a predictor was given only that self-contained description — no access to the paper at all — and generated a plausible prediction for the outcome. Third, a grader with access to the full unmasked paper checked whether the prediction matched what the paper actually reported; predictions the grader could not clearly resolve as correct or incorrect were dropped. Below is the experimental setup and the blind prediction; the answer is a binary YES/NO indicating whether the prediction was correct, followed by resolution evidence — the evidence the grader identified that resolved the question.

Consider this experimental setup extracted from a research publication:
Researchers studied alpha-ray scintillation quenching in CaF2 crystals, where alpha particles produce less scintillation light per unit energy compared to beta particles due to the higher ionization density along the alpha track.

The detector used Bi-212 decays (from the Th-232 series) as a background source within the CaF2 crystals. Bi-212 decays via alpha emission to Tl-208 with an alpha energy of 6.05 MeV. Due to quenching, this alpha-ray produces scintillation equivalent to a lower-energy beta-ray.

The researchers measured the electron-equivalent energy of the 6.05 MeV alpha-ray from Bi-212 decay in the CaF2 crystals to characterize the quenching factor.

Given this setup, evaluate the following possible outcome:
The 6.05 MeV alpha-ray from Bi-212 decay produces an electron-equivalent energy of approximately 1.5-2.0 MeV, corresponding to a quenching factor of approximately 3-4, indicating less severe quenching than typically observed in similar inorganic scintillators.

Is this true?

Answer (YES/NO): YES